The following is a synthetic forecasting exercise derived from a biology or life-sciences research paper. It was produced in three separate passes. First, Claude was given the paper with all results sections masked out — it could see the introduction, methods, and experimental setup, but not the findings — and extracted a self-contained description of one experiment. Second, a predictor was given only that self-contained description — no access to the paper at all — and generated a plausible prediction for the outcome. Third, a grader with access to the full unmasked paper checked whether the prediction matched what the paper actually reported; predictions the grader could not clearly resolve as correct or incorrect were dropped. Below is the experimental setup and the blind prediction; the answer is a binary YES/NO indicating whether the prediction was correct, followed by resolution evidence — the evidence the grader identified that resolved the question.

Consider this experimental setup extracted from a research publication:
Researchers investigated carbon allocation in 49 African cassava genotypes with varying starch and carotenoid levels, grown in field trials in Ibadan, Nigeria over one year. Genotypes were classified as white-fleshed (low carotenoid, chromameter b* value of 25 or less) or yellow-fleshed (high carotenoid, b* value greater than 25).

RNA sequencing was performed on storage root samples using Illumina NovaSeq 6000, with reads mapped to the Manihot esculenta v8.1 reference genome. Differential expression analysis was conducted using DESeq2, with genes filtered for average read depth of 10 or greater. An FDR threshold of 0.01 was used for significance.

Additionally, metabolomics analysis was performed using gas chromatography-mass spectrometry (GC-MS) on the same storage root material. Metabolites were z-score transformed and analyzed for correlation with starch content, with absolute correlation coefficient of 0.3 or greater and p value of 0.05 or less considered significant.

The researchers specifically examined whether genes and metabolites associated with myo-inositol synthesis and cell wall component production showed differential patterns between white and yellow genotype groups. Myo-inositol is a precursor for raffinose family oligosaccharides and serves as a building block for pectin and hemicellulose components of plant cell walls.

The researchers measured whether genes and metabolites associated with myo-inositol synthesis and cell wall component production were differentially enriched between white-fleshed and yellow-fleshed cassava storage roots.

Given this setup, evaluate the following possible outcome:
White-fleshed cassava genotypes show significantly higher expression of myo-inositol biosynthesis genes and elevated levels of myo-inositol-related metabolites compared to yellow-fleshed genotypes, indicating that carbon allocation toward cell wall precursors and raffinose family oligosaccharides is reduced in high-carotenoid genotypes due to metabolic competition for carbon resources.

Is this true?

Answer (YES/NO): NO